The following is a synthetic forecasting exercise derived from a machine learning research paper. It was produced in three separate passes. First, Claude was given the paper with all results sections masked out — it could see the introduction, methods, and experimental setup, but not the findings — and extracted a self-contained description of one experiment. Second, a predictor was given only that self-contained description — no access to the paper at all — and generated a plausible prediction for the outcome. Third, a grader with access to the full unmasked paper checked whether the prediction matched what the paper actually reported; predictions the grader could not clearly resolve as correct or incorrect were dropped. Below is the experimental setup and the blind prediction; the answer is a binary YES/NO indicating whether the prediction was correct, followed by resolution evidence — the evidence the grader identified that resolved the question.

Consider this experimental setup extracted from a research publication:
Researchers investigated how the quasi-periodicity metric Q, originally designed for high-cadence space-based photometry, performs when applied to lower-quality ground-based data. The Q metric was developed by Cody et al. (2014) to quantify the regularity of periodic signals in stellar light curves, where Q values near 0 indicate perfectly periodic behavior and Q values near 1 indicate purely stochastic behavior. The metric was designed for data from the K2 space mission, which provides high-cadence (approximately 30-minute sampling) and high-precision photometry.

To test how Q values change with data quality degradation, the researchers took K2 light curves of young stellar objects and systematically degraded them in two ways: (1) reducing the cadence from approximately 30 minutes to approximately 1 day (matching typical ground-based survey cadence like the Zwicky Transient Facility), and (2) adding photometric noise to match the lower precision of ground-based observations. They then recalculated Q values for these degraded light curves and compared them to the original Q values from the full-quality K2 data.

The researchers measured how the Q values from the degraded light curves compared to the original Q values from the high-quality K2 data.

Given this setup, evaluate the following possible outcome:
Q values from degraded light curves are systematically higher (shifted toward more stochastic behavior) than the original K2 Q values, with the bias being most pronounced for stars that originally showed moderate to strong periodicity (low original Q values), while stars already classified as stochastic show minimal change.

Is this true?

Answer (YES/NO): NO